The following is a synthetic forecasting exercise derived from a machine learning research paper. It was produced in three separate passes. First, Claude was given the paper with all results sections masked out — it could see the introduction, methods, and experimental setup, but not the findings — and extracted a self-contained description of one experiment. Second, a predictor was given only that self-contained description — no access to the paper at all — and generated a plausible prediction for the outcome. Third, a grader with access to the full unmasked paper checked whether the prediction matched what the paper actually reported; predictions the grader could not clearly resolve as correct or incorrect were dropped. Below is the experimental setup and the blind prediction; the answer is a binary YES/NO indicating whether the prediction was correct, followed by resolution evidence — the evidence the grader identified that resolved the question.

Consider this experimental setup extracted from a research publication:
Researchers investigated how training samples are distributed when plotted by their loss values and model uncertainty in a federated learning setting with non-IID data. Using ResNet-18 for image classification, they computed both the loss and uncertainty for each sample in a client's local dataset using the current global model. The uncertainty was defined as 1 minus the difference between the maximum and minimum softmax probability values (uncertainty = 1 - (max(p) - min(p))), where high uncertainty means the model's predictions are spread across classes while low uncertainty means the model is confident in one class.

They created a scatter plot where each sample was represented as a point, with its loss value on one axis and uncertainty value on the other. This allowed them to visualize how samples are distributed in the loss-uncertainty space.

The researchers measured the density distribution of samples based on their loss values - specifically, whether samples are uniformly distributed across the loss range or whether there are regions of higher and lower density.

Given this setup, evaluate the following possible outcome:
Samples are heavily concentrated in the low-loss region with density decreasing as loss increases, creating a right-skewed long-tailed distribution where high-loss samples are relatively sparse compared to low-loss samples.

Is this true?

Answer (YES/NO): NO